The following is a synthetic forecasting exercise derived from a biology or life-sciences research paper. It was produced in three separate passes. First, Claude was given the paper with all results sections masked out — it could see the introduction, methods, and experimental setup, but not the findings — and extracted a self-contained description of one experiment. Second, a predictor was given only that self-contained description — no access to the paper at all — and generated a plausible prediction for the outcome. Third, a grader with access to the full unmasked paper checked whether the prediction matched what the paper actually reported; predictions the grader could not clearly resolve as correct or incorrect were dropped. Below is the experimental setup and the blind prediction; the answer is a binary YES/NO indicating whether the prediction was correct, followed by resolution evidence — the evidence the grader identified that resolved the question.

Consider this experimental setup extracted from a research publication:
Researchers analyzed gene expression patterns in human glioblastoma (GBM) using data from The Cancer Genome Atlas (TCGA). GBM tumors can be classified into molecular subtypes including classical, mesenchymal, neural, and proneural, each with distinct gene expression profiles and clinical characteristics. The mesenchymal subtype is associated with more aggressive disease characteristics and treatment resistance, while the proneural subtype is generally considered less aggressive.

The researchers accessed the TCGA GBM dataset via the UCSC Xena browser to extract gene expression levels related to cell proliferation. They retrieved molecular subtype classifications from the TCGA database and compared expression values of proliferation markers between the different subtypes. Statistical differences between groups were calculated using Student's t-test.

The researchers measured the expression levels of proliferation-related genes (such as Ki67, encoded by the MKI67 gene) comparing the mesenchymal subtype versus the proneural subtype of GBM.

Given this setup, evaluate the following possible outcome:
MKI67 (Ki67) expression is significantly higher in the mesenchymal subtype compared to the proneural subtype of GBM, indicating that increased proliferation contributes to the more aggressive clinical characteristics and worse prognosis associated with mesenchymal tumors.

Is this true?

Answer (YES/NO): NO